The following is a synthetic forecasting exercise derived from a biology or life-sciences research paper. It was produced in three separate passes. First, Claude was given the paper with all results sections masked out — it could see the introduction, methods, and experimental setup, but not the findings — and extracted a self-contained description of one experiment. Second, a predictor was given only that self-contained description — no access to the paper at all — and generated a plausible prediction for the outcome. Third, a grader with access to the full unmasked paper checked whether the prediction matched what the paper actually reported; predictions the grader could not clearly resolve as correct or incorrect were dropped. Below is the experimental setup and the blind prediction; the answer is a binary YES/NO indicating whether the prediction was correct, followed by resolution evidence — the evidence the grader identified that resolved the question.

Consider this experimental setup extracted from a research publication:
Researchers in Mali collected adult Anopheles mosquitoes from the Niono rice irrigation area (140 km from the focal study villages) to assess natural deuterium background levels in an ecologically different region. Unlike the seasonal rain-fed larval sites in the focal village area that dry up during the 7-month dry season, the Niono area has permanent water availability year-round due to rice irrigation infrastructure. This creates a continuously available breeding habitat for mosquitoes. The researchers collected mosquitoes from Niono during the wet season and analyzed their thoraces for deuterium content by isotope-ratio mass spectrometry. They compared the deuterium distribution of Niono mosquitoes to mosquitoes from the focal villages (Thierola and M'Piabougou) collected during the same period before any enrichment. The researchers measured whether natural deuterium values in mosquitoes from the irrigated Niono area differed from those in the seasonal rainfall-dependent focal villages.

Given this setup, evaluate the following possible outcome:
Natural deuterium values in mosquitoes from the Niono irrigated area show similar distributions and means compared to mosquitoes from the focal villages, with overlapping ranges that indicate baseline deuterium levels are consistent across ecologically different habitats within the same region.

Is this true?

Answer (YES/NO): NO